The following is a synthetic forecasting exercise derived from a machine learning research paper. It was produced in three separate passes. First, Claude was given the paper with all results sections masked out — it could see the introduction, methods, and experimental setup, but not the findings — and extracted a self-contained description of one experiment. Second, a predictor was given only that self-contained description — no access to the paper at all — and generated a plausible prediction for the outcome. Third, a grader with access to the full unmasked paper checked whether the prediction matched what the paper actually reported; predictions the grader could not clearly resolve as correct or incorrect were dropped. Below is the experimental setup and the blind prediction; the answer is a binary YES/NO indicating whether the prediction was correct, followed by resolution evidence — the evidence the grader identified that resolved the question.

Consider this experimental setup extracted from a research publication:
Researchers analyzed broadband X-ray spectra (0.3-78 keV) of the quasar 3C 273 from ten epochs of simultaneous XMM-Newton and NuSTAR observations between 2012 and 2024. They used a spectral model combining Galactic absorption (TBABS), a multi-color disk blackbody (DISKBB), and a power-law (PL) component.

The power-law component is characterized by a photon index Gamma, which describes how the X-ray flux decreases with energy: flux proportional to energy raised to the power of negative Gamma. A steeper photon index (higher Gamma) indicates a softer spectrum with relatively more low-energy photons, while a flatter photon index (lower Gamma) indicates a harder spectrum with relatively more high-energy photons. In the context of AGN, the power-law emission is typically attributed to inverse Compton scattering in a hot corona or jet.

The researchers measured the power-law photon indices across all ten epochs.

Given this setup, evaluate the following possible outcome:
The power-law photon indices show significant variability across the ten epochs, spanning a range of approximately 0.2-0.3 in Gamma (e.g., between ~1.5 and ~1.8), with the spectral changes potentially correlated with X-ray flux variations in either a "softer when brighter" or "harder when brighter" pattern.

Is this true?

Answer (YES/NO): NO